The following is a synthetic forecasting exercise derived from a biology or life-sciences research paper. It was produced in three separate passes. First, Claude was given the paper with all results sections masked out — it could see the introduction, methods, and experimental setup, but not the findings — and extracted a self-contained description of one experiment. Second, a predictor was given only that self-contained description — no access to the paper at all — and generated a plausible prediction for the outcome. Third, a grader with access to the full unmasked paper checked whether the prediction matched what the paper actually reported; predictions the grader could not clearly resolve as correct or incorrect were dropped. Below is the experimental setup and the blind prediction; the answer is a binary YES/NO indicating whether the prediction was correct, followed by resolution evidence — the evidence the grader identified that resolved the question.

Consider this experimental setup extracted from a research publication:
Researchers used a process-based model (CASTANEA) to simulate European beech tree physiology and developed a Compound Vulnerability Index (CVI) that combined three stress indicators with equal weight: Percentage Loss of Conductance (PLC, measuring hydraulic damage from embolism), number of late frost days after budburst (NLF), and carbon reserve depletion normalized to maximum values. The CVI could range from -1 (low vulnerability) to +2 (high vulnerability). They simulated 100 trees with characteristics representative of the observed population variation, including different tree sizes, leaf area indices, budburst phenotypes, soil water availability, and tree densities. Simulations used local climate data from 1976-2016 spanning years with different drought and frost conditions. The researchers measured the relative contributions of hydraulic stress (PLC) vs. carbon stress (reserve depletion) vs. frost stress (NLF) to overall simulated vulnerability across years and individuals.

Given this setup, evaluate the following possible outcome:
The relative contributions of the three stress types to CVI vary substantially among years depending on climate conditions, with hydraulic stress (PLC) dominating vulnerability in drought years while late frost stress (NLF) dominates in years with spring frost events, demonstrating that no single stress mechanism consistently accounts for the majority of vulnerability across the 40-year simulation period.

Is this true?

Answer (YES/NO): NO